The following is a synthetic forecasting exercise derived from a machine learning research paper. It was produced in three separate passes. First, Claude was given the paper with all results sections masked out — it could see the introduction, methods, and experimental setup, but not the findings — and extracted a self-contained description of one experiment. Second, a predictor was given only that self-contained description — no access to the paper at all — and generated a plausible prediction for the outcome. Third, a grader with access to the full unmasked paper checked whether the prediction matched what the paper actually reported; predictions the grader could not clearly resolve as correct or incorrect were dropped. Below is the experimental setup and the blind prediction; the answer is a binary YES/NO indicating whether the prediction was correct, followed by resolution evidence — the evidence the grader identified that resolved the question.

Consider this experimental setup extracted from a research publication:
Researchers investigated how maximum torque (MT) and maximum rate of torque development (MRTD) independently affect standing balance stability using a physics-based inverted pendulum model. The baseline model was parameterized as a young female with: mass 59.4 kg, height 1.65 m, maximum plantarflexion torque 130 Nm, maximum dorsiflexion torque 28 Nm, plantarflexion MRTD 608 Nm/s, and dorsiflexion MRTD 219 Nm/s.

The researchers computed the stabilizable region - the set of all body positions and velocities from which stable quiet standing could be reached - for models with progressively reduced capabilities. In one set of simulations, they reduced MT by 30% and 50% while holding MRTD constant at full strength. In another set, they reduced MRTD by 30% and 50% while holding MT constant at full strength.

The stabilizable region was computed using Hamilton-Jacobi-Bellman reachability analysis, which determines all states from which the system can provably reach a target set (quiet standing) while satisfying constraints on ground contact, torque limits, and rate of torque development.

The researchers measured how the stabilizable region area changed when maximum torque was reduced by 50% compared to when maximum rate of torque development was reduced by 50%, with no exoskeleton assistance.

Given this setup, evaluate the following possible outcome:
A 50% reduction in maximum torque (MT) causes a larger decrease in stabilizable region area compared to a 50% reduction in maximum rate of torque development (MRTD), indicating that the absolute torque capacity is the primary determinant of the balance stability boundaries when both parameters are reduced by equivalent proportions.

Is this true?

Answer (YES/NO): YES